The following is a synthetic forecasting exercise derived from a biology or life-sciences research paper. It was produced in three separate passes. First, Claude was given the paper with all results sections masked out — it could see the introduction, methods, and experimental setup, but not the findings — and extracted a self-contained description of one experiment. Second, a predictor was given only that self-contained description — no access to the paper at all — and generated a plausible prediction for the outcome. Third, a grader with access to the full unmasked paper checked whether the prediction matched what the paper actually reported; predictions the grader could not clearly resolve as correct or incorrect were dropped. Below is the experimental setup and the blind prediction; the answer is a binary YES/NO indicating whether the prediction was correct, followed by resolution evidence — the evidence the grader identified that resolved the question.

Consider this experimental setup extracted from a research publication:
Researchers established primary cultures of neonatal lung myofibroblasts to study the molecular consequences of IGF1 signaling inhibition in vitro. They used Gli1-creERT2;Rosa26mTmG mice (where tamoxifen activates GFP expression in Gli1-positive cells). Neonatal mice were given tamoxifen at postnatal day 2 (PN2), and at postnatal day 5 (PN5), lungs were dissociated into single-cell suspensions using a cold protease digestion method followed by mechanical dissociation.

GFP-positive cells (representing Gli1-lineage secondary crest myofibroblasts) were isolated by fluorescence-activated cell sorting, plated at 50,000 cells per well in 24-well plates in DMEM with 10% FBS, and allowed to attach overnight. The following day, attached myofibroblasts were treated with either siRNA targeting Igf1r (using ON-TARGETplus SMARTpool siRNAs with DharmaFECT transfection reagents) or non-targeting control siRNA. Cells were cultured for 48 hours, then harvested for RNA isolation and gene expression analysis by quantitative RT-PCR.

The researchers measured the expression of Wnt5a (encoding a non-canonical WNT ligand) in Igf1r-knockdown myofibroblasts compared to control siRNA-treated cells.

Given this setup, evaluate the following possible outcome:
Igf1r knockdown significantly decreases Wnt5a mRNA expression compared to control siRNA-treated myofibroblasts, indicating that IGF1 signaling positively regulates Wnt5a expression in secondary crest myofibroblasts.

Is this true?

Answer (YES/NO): YES